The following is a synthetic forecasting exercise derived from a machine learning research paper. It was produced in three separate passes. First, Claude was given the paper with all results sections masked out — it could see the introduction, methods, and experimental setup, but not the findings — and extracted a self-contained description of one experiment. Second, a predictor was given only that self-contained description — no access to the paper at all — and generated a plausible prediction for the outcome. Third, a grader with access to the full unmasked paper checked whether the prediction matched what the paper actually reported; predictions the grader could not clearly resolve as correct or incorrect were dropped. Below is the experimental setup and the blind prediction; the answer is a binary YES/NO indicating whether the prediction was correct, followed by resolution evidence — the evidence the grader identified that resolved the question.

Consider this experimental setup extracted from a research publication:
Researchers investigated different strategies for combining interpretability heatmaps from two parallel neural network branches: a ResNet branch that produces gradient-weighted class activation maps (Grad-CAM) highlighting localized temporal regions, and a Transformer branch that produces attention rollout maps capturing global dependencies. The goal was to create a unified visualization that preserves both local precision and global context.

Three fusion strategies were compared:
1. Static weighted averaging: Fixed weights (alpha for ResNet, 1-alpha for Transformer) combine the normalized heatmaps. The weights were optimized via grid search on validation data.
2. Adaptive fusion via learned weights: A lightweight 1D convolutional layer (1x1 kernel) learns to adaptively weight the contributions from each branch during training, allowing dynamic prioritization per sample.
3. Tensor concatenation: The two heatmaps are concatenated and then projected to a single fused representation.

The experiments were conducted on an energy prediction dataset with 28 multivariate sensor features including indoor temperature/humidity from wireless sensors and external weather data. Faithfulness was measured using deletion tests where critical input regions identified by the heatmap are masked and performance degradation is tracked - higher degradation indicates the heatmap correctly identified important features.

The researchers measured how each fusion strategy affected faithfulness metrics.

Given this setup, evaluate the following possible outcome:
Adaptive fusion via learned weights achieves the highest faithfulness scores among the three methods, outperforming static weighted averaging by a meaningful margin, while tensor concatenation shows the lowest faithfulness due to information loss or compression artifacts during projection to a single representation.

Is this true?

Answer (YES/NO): NO